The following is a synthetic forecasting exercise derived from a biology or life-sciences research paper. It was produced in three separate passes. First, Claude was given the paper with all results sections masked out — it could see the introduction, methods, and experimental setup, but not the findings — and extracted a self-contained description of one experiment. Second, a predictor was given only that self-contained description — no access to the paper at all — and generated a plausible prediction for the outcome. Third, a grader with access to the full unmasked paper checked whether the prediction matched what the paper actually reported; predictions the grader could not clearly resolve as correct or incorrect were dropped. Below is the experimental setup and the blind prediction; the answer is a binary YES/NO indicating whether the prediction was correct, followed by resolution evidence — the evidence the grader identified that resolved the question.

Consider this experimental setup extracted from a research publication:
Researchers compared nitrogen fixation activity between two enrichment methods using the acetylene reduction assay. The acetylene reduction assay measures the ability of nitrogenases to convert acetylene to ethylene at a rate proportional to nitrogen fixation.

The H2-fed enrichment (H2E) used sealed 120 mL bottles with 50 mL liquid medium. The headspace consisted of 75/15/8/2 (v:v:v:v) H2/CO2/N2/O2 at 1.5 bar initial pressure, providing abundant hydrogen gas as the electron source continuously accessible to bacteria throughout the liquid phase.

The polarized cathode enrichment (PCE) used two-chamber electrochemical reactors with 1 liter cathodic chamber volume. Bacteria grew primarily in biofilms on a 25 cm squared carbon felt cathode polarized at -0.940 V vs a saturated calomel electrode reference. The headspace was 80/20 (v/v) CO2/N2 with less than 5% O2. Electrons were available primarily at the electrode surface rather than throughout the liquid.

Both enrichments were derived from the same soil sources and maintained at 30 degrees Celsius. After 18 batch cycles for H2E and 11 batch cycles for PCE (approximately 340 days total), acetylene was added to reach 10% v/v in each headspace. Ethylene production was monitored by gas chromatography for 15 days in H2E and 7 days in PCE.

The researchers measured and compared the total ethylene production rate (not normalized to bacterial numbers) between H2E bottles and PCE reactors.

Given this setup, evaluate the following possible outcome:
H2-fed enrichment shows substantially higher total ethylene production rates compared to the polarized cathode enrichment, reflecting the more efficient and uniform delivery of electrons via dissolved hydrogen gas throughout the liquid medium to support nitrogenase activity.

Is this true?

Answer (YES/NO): NO